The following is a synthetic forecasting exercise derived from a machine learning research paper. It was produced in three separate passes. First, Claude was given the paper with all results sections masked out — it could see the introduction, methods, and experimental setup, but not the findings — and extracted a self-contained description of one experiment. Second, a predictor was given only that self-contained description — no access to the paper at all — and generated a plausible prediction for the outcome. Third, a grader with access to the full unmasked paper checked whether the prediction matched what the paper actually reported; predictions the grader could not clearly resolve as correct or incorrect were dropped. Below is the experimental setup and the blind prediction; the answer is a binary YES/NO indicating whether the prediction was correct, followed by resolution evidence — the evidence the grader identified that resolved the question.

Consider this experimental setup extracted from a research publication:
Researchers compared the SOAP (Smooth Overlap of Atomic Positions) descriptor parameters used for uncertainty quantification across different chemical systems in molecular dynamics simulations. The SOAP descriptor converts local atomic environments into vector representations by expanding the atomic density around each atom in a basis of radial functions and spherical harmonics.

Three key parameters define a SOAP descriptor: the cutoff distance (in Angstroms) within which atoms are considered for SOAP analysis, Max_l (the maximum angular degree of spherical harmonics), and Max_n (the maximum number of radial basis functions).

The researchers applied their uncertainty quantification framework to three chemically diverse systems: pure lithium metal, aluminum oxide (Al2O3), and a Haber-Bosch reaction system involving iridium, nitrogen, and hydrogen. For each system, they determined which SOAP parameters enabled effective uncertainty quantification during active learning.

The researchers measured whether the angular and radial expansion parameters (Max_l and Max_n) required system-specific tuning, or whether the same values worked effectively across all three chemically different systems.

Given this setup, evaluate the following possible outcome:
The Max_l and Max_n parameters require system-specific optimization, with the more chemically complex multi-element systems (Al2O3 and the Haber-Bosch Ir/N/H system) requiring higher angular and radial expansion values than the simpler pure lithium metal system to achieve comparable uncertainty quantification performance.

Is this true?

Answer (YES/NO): NO